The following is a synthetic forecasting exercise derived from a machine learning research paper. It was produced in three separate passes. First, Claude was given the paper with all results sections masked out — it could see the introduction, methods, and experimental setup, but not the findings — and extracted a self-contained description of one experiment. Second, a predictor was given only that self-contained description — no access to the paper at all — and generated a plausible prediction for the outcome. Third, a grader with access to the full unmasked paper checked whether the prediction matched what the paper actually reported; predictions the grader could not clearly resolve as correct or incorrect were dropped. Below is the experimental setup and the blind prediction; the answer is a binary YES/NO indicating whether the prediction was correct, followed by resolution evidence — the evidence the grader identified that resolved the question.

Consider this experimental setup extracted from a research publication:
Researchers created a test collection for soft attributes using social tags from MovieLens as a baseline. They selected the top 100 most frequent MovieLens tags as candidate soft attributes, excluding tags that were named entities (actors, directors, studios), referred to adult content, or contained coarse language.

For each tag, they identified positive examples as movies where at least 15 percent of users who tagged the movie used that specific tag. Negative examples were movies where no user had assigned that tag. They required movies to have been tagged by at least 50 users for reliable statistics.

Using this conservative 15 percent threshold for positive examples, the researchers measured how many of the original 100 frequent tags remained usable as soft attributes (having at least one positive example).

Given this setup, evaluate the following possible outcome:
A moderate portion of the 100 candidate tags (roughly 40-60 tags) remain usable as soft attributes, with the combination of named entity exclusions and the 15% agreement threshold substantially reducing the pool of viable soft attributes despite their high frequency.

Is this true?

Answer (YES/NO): NO